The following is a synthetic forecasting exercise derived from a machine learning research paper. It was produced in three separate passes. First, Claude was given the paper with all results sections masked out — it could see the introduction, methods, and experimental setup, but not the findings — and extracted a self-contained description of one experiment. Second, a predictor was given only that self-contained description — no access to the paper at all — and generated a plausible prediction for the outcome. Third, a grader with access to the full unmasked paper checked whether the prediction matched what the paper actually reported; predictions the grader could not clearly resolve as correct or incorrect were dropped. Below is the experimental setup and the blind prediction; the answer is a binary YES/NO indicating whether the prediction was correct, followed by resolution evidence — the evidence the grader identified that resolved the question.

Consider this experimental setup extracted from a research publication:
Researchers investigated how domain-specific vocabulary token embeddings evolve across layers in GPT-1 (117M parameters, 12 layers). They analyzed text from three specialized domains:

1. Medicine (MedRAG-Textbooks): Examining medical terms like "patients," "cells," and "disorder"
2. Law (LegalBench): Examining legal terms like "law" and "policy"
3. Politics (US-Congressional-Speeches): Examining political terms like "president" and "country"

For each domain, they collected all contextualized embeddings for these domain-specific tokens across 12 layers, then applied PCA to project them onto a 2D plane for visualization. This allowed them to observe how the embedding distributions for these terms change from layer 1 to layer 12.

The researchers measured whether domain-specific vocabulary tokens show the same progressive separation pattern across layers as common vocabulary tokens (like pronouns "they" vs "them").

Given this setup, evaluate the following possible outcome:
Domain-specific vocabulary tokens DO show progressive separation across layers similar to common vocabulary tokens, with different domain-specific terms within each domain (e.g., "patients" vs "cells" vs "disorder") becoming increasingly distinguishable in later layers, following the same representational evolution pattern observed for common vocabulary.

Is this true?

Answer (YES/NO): YES